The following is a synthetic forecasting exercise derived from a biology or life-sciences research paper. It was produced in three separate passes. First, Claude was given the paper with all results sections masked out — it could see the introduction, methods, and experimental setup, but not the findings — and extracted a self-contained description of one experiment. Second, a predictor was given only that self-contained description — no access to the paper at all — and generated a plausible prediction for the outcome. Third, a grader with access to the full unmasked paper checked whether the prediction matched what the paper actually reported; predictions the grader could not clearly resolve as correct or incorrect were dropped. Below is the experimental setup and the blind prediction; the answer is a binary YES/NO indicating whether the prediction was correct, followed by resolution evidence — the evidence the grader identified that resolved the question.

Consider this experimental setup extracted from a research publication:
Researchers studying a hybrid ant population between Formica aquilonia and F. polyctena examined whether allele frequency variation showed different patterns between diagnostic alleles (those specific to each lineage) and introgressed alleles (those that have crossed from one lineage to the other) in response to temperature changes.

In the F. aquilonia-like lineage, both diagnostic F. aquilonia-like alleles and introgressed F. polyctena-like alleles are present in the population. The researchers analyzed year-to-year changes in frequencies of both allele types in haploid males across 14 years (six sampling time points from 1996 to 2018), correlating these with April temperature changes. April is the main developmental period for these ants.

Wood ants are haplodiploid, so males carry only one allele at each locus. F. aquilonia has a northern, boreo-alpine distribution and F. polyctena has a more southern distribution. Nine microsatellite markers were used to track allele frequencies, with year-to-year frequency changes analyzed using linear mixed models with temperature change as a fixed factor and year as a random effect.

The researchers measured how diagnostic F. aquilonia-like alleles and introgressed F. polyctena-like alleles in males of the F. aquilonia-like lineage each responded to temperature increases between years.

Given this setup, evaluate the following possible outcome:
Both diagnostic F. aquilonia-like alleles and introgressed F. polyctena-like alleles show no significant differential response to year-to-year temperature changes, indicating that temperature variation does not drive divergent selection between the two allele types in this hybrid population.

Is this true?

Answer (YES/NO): NO